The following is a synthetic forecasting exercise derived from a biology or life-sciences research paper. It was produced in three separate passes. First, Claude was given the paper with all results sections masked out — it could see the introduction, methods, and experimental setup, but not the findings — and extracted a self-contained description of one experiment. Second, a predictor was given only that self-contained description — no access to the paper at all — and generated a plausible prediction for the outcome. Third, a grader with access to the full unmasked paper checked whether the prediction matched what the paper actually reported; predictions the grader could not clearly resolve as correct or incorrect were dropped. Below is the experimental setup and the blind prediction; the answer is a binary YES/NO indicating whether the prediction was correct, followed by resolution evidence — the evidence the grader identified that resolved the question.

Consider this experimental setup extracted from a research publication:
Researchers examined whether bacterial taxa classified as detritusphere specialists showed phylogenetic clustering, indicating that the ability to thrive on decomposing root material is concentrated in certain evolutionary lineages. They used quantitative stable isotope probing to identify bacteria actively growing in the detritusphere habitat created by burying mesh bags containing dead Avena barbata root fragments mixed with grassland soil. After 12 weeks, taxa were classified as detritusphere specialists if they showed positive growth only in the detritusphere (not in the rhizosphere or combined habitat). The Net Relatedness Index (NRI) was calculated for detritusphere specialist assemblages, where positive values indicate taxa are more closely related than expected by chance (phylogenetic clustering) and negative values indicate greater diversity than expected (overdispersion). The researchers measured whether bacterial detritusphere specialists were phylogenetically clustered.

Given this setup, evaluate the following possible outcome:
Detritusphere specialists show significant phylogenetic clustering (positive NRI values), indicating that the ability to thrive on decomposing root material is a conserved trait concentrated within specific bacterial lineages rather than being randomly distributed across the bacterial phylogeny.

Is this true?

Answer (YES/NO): NO